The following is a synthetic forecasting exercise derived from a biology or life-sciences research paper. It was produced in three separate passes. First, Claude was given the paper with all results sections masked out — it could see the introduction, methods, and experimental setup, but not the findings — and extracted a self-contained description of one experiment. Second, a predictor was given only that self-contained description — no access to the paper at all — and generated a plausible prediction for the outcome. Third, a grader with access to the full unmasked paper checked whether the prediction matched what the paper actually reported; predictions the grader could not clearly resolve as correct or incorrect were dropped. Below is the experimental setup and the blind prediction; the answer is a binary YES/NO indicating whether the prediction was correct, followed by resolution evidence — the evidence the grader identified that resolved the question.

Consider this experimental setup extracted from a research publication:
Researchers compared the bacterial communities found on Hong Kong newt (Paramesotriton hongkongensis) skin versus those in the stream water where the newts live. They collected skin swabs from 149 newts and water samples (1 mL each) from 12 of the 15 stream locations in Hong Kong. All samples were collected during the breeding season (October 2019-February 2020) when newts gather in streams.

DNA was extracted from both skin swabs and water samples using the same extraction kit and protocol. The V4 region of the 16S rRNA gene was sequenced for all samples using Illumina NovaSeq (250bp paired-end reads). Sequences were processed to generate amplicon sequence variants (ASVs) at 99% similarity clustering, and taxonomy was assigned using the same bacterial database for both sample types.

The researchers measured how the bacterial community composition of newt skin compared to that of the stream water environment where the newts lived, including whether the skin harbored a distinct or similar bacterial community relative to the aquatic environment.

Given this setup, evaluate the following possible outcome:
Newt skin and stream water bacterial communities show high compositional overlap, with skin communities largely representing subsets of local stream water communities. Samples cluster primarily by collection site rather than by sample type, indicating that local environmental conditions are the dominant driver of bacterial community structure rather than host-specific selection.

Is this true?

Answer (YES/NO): NO